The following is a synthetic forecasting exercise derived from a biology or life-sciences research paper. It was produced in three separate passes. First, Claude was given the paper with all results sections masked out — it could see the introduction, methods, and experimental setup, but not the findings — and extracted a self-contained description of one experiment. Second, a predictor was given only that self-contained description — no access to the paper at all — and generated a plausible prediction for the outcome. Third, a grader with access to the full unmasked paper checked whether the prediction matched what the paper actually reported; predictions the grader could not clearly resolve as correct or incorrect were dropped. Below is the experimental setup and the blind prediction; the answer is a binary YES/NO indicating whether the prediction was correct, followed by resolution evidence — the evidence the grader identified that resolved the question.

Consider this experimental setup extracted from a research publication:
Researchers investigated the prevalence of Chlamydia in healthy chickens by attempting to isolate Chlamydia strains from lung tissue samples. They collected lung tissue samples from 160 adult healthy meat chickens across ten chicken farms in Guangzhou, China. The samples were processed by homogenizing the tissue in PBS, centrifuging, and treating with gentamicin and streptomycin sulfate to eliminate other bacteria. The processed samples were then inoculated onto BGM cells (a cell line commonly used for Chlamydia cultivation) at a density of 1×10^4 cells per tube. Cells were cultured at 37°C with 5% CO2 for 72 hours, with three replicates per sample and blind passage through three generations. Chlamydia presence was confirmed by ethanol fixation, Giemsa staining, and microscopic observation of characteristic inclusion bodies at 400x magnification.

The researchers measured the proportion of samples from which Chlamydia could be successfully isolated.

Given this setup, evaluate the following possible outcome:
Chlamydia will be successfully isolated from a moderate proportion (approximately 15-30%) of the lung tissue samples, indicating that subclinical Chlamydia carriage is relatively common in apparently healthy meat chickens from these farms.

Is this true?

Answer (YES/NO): NO